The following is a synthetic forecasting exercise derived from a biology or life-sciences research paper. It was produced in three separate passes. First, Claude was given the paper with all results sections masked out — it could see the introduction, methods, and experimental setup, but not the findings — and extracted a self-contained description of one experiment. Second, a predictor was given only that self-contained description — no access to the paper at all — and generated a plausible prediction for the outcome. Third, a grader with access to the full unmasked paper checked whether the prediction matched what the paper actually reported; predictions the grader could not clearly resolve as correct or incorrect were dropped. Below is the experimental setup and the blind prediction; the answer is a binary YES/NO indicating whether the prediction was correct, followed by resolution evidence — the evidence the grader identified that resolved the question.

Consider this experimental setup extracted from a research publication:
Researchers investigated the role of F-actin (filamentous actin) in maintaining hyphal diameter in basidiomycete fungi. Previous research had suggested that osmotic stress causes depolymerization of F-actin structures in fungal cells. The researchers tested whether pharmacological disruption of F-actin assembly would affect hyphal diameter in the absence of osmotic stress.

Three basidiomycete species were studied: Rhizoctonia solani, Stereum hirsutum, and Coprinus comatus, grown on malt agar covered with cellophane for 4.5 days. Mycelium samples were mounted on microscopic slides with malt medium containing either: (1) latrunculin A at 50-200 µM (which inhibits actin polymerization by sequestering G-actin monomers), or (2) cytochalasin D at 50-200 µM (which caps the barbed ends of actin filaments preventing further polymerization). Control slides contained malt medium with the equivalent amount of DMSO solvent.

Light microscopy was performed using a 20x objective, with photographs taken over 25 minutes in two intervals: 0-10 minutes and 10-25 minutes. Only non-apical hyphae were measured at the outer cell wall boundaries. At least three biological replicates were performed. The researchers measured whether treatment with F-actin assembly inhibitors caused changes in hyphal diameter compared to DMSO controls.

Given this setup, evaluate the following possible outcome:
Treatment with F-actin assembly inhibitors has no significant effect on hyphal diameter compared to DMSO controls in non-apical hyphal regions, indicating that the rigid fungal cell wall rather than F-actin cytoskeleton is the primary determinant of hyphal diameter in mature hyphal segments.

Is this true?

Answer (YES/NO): NO